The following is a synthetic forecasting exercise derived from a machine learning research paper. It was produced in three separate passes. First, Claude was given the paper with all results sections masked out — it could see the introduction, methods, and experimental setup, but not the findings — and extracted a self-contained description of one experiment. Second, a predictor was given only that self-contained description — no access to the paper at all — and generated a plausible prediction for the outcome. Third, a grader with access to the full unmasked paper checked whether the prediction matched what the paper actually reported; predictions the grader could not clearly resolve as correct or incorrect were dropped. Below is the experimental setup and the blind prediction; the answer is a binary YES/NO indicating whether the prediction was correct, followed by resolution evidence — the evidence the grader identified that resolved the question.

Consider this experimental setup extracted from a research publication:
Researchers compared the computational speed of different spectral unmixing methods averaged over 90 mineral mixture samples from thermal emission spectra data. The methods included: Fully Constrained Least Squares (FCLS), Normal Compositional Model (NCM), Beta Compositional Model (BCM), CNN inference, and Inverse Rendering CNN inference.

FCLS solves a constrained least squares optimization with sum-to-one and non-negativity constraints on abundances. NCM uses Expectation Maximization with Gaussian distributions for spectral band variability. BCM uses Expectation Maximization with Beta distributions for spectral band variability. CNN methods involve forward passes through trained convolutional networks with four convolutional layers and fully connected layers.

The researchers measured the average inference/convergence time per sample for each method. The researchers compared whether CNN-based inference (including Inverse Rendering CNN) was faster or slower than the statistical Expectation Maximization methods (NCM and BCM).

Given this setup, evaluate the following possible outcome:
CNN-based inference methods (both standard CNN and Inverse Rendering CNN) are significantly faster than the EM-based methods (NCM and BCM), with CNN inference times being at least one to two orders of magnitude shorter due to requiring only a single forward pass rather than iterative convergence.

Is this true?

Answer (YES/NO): NO